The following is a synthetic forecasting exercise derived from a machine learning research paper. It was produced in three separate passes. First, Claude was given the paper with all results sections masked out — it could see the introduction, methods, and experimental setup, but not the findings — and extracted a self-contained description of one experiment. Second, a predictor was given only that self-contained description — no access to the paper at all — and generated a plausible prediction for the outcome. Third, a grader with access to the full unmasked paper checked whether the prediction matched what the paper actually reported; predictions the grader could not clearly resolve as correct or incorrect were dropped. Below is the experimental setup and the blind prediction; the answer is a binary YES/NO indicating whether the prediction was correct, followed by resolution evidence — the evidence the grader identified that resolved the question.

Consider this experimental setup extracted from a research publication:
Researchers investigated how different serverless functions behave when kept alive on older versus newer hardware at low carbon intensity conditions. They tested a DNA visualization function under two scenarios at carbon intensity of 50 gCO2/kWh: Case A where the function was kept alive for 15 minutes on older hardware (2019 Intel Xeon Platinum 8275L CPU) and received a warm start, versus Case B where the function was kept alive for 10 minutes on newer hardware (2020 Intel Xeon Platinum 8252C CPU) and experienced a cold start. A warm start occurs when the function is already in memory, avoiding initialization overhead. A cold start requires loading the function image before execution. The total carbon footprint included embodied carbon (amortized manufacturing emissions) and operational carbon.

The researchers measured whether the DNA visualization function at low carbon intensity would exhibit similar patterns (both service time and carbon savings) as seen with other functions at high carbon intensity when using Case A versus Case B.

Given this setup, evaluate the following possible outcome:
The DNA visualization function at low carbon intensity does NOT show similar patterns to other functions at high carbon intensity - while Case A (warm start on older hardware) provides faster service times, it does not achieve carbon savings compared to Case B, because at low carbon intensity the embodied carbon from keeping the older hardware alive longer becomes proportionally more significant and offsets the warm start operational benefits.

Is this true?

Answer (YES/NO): YES